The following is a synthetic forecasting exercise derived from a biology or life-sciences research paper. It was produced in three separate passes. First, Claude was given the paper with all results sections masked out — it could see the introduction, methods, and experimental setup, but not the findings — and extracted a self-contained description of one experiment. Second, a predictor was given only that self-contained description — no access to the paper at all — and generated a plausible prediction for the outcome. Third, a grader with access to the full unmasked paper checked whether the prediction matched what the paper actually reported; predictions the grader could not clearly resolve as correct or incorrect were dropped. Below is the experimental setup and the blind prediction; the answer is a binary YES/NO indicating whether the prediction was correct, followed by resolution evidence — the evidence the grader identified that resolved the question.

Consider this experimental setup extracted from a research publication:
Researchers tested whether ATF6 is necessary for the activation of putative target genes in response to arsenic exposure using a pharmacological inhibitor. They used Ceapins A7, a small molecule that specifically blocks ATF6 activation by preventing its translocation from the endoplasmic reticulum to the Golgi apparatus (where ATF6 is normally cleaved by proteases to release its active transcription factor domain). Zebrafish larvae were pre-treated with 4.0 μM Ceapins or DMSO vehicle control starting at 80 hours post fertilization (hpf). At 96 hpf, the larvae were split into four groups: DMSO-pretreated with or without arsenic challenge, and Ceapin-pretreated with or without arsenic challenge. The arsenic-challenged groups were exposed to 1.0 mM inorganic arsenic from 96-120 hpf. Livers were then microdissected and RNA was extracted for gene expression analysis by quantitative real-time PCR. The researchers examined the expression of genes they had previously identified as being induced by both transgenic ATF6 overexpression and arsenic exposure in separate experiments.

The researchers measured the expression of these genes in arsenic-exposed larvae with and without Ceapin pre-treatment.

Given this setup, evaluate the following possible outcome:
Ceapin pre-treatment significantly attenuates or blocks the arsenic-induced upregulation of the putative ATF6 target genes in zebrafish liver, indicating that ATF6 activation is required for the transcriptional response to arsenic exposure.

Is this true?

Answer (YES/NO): YES